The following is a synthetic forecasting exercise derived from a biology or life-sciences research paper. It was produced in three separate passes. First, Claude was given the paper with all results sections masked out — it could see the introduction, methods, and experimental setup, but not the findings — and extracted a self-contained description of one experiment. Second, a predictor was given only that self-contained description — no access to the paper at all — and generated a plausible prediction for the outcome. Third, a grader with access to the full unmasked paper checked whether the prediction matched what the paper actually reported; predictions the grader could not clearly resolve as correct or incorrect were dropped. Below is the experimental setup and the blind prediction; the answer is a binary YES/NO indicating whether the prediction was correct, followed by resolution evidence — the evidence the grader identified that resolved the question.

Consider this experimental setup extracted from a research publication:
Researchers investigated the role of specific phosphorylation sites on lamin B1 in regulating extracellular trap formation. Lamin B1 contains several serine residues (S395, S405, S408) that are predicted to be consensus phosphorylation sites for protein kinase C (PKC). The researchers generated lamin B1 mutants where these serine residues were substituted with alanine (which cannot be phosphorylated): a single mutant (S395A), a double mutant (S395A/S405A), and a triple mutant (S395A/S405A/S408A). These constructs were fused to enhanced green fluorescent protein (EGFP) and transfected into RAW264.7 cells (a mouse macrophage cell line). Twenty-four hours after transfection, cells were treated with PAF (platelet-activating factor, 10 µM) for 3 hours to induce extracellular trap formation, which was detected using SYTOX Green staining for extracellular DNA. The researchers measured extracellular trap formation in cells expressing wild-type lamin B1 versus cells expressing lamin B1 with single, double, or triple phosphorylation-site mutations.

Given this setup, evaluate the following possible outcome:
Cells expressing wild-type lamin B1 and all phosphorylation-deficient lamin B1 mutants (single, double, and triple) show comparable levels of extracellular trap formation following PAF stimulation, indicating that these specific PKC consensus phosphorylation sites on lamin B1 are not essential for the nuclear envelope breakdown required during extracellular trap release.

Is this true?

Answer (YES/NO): NO